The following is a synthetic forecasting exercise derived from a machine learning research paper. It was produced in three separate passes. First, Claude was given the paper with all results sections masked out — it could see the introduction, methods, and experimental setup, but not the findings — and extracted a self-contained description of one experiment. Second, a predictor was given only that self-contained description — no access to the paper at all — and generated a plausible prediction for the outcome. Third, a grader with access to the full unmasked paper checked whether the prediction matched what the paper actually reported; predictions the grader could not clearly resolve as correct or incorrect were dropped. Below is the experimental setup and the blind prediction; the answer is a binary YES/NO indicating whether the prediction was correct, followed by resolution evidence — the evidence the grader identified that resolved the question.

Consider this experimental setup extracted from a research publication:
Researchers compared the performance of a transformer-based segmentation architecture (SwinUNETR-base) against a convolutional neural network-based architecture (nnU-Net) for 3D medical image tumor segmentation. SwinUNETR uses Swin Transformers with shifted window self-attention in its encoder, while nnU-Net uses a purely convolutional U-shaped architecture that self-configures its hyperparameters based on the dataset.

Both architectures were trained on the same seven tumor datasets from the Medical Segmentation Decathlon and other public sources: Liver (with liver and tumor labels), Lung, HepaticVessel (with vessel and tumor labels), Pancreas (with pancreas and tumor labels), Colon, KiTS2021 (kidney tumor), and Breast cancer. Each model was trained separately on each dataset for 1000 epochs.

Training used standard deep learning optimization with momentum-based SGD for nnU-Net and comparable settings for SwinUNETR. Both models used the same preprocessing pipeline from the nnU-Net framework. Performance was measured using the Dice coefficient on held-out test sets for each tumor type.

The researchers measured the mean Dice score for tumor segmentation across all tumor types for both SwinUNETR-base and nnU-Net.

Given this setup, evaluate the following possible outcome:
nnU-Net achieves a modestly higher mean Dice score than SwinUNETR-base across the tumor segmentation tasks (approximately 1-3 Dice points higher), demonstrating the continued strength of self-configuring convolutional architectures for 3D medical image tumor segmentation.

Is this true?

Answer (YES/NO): NO